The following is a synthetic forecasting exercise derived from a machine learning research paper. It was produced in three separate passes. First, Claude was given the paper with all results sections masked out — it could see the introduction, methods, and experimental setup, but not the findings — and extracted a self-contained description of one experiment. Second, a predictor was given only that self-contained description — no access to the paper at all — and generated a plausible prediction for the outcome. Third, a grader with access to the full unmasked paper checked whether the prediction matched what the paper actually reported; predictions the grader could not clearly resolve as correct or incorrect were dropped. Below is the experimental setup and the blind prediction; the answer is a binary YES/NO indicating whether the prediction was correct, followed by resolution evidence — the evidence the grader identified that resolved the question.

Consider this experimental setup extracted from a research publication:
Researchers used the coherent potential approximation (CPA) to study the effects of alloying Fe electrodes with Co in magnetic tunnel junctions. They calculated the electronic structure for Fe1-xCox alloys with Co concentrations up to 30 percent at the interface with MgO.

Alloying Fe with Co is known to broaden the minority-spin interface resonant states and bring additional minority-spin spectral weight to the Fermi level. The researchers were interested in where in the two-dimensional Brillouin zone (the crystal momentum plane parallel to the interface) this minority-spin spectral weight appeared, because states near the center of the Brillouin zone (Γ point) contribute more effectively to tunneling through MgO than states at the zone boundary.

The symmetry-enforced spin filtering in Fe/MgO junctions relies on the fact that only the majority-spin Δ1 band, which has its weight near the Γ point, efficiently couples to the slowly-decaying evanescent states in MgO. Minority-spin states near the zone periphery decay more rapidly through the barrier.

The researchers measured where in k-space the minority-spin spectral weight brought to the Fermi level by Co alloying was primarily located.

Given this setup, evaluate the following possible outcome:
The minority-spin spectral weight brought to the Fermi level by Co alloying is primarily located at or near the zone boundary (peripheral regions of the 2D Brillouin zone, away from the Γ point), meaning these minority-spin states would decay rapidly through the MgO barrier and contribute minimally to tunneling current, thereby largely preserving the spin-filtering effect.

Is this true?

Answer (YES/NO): YES